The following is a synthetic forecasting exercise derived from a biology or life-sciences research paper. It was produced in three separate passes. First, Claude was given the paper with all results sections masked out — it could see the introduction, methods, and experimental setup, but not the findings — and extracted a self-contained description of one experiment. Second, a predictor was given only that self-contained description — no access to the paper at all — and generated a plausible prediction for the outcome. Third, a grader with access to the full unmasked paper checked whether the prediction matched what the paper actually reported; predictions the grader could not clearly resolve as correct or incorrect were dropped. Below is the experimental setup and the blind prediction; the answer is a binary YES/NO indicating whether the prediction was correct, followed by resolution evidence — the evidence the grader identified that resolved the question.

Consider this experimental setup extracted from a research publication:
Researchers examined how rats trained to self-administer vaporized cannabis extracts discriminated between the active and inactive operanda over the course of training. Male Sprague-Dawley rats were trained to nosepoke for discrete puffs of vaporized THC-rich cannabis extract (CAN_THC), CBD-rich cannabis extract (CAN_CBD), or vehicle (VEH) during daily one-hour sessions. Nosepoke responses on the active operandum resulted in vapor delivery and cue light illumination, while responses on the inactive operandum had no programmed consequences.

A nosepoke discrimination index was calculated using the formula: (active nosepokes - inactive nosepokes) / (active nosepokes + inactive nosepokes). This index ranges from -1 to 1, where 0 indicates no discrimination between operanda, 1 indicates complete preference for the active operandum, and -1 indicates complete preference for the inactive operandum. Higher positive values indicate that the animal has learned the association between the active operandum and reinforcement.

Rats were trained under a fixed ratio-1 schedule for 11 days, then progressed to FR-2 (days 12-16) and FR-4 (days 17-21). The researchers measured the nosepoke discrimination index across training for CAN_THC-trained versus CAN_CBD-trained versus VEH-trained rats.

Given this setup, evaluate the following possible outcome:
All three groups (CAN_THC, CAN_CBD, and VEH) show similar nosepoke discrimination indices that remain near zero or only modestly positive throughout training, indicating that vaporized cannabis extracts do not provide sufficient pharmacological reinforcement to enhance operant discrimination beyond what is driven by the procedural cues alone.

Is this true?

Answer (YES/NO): NO